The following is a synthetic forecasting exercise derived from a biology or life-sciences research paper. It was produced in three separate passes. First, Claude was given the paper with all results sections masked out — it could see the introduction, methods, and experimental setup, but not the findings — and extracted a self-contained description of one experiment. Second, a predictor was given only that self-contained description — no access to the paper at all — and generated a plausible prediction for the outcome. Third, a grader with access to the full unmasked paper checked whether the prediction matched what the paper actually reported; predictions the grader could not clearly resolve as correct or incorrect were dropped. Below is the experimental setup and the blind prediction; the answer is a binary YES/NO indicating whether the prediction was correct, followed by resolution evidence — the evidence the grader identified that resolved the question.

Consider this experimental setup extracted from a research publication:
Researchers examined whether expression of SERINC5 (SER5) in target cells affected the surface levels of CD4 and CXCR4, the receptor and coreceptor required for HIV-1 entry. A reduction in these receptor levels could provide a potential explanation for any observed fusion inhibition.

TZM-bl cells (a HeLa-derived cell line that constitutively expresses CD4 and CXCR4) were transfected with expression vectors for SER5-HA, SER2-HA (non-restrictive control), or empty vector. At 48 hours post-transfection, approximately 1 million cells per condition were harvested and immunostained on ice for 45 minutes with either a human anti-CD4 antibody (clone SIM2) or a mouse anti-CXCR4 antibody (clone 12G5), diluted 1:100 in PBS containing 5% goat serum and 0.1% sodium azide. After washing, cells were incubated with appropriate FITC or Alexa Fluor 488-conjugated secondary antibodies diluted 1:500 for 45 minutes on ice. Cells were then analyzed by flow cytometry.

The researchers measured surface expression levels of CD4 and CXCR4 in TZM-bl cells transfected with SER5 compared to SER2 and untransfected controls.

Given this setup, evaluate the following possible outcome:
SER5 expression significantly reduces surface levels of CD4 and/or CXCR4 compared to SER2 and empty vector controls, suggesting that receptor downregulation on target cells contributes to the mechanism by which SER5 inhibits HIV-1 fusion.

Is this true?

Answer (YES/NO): NO